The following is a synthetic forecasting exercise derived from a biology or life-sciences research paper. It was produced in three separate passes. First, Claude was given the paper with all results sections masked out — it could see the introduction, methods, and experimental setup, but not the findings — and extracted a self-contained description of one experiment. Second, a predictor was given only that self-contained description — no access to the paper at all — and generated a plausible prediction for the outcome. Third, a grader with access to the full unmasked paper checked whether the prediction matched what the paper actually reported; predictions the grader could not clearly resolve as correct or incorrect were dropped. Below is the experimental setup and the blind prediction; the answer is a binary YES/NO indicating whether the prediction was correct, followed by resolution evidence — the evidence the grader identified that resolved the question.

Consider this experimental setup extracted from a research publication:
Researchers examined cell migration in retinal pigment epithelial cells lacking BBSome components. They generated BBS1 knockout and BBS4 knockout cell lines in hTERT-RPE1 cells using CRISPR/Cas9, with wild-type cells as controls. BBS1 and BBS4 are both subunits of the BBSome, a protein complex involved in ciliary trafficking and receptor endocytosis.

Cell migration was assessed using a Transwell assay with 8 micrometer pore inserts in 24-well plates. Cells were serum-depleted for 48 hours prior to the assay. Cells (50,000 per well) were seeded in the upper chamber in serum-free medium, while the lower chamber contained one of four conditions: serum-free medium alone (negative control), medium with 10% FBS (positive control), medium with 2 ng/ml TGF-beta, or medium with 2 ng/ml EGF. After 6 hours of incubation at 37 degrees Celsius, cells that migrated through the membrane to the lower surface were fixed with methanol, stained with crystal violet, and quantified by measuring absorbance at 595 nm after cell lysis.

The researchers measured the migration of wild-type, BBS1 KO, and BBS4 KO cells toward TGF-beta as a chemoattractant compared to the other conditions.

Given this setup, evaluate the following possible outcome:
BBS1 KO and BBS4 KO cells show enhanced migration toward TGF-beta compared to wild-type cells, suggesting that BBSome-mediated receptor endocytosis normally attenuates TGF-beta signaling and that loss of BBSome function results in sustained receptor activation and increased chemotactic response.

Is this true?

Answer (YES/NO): YES